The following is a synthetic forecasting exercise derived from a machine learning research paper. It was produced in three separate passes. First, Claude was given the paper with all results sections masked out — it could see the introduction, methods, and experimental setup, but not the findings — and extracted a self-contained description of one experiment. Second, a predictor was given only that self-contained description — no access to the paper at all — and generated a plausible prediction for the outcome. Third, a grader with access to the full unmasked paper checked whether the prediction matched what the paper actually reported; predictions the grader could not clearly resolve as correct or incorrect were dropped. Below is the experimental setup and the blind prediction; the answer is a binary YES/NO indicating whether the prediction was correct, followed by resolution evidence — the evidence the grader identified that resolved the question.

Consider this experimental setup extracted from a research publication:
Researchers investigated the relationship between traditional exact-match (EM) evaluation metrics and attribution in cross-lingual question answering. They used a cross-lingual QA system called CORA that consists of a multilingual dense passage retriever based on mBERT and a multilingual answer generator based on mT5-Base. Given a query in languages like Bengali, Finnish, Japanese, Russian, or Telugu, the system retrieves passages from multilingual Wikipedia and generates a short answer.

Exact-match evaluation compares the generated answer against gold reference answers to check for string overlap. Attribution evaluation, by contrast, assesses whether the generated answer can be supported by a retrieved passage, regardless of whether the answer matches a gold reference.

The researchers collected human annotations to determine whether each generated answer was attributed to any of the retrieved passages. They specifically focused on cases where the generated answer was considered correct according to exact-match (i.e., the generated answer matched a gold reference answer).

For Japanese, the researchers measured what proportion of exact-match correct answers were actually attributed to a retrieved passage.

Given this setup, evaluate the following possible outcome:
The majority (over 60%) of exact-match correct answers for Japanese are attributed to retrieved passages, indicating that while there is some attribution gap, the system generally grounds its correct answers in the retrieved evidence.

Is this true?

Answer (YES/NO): NO